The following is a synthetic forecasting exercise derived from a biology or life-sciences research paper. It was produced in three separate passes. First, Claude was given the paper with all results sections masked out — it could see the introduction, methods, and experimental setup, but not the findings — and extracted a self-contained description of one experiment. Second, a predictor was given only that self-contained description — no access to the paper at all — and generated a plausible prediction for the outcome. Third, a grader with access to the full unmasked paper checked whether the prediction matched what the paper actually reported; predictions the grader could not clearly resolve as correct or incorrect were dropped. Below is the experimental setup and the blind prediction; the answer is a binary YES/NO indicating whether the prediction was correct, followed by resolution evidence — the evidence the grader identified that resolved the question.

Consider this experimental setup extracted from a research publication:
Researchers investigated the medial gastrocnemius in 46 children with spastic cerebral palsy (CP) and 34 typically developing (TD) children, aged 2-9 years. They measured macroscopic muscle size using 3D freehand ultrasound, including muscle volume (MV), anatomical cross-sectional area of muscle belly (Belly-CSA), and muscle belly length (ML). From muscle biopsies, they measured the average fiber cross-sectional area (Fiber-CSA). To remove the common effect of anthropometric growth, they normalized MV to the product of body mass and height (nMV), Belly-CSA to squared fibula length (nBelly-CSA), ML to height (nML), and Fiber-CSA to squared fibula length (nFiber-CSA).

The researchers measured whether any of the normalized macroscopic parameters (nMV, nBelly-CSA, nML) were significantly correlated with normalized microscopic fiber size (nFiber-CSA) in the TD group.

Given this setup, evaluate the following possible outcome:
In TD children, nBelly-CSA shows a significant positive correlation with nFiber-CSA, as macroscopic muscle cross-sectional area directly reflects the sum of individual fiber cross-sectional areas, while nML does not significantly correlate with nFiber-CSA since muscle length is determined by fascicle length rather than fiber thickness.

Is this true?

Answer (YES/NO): YES